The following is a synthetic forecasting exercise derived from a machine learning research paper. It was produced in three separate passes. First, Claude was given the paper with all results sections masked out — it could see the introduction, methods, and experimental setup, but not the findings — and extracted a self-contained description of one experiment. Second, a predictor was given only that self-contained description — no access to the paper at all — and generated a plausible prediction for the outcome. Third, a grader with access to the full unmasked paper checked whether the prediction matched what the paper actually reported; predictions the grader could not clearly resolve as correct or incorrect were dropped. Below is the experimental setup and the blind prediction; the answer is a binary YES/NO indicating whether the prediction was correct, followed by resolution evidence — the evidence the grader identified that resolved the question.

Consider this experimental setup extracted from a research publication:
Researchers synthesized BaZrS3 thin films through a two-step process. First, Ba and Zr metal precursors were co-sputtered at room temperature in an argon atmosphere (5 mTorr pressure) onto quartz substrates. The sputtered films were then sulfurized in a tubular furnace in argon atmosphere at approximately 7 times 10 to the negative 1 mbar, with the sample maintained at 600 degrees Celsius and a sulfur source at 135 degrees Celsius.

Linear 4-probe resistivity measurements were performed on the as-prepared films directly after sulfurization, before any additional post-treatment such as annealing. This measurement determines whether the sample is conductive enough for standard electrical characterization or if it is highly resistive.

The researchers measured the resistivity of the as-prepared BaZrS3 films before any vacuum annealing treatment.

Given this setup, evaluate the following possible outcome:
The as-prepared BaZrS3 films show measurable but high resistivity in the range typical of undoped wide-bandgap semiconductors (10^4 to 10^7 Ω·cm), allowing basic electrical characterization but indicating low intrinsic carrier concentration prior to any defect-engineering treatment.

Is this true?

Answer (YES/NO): NO